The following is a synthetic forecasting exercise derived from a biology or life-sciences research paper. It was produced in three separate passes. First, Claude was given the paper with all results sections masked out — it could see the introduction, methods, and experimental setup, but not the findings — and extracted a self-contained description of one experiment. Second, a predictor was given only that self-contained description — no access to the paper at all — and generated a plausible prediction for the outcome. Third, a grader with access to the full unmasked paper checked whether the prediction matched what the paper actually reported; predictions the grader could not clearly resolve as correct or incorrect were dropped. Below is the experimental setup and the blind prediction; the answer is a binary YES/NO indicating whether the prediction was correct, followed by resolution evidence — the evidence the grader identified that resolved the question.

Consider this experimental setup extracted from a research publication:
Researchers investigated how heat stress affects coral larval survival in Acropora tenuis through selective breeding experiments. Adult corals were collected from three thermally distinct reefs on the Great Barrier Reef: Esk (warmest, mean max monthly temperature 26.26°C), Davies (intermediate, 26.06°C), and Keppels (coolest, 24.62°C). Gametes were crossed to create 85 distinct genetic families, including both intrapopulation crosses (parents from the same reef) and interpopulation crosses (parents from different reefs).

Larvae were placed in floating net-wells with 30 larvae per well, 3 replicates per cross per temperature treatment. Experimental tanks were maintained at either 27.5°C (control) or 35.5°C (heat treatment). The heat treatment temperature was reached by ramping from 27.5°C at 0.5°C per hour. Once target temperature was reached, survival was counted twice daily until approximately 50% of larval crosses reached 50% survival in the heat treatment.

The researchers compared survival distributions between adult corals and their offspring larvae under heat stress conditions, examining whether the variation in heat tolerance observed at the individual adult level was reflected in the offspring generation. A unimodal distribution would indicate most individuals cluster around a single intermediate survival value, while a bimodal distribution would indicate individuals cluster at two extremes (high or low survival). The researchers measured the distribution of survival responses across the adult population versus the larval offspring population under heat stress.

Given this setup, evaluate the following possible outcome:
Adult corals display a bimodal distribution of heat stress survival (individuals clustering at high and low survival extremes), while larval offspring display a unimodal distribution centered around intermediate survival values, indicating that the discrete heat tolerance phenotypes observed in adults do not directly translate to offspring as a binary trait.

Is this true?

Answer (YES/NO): YES